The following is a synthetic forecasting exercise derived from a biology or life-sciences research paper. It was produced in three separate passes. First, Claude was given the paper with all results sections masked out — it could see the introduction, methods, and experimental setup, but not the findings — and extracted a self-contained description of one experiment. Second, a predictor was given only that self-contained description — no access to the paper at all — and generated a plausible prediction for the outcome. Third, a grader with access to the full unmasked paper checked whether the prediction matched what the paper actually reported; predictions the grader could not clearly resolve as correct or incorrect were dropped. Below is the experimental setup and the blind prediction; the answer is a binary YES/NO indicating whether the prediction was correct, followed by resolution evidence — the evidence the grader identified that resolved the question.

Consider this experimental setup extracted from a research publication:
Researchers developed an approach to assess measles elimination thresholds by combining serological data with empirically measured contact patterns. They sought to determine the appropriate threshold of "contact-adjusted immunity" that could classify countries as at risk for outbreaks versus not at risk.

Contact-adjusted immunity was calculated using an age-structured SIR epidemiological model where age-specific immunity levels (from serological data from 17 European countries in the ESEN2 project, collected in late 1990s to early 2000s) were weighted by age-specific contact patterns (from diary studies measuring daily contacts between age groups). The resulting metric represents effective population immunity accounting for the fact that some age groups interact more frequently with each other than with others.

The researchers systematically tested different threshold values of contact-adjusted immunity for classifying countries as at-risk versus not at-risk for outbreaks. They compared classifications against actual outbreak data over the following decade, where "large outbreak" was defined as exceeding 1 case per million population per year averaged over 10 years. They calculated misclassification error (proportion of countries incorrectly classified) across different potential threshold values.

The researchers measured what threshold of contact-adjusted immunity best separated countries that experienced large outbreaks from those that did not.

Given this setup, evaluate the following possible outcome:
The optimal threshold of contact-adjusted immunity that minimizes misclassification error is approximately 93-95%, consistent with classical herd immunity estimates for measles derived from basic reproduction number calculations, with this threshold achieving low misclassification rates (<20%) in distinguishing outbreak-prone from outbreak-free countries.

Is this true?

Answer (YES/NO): NO